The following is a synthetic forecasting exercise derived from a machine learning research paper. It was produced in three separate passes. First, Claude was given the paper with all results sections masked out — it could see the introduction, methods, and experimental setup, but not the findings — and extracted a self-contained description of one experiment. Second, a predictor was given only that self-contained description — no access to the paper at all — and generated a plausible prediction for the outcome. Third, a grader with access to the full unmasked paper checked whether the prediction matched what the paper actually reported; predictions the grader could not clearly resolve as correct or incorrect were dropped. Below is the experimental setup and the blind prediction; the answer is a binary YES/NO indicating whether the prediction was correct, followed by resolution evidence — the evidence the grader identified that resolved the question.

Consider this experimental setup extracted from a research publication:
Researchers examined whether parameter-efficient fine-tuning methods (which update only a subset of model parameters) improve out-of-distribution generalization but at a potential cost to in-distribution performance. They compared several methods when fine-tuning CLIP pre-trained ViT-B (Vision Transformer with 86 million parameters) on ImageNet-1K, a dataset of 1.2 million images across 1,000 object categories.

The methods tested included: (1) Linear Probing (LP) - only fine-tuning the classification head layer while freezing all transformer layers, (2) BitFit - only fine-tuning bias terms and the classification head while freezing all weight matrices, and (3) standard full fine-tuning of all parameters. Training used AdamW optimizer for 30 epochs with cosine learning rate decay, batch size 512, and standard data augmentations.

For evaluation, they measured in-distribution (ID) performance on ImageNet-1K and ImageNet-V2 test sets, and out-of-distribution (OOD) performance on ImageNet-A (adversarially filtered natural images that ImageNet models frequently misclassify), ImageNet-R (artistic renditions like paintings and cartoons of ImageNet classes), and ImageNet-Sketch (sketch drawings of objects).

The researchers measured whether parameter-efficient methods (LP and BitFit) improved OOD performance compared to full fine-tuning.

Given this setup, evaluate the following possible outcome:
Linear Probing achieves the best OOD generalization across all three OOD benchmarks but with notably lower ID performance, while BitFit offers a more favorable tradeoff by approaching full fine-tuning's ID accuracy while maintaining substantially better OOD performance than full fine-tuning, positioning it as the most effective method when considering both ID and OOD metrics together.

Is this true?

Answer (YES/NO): NO